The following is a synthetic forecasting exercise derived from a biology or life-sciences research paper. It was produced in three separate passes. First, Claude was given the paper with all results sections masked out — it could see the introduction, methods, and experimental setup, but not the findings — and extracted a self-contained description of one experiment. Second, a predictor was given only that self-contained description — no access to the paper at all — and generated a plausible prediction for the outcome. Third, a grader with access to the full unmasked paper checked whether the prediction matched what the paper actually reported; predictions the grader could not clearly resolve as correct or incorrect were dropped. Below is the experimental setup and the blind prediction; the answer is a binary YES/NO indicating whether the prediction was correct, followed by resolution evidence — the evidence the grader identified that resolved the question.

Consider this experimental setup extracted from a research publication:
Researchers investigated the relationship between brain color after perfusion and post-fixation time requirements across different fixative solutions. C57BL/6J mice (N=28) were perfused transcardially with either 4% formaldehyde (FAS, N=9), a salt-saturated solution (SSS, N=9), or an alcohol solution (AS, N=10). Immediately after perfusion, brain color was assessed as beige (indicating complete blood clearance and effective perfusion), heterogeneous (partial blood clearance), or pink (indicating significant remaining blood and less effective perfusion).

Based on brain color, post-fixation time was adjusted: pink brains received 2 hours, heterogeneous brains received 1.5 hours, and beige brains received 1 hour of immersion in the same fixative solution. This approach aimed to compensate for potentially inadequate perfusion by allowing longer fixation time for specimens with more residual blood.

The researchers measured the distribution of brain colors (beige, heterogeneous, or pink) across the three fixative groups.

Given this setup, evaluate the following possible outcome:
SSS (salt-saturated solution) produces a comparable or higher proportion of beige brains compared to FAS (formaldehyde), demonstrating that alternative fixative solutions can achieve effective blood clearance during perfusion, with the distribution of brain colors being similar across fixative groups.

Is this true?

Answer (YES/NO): NO